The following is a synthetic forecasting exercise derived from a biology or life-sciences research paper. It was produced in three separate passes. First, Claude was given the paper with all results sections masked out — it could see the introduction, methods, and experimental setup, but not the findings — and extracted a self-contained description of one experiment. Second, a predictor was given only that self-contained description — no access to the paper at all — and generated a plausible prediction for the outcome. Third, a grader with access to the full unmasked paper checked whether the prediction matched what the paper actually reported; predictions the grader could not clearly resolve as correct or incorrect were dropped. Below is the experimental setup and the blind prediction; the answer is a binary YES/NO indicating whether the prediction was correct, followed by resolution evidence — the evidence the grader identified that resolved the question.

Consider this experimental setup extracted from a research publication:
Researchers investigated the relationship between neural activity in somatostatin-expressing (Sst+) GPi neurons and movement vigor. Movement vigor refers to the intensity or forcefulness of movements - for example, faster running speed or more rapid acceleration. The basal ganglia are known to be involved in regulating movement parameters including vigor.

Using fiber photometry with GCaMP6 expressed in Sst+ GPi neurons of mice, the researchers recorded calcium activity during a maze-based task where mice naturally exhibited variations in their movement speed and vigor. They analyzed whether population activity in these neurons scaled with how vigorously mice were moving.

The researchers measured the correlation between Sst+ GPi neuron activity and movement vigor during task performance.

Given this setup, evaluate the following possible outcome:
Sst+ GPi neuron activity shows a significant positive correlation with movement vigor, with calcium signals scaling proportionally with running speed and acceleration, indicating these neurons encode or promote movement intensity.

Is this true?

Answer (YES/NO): NO